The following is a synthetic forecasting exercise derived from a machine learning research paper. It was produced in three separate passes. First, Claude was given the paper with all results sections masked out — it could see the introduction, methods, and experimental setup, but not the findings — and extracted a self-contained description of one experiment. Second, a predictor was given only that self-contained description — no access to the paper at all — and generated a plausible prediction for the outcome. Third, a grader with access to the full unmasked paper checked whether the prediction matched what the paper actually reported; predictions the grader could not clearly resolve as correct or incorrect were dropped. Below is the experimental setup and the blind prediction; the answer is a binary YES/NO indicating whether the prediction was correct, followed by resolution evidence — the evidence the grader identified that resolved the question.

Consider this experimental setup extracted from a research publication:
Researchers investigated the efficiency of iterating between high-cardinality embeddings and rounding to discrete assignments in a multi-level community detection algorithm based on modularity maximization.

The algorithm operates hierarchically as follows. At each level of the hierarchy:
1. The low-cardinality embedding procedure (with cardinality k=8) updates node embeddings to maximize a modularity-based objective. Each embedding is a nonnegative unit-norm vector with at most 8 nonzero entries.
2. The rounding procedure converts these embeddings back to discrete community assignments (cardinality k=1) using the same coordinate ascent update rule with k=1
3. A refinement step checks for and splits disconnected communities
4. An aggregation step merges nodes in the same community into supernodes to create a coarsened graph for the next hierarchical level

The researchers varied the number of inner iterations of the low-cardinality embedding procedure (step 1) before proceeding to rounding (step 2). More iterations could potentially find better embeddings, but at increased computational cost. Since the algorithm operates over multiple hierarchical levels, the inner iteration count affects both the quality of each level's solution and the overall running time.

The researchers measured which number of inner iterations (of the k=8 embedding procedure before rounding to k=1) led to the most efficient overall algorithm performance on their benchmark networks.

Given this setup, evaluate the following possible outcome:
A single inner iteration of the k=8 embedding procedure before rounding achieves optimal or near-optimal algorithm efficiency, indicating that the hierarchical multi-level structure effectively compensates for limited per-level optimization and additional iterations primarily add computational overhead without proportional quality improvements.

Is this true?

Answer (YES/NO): NO